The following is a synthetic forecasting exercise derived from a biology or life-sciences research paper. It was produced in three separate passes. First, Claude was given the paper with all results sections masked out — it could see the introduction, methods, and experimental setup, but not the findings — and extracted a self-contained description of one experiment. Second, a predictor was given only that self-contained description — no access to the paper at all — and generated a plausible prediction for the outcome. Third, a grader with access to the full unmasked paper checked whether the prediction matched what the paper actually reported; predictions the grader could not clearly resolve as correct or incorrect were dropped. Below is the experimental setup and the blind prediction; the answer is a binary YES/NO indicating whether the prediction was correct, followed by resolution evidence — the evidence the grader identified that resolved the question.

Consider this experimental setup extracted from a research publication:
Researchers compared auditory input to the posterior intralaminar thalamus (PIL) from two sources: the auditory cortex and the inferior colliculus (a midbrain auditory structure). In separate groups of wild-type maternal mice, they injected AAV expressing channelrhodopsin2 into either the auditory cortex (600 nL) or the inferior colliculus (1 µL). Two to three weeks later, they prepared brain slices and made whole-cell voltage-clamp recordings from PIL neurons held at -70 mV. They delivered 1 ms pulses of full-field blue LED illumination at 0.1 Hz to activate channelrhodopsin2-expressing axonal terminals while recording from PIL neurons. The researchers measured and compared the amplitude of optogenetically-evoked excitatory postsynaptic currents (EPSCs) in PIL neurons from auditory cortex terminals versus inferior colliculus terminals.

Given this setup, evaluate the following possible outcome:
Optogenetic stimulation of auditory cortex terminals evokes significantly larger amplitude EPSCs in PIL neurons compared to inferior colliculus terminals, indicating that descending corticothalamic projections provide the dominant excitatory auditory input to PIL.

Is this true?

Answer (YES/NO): NO